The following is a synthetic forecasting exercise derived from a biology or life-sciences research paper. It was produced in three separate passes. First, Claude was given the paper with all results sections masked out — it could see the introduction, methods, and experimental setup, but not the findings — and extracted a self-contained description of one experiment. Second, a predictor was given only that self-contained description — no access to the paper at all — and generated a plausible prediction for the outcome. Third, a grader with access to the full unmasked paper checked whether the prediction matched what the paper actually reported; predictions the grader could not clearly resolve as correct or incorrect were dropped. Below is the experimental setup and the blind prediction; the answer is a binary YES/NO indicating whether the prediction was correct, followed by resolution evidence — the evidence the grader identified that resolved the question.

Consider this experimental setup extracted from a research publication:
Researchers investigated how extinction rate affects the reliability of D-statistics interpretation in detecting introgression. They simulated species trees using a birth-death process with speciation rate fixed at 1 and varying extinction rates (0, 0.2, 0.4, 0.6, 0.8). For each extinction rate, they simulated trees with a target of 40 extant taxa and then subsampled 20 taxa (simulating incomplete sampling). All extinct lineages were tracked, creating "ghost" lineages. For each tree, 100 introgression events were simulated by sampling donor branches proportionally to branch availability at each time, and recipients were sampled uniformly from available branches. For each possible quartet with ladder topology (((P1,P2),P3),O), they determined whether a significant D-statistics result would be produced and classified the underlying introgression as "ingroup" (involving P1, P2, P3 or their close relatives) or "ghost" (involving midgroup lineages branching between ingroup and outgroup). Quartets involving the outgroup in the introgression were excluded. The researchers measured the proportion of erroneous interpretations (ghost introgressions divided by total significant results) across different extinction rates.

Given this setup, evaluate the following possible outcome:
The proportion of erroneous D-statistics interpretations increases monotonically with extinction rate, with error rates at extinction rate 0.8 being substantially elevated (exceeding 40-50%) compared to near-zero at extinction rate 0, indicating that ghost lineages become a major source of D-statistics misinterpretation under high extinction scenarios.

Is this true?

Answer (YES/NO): NO